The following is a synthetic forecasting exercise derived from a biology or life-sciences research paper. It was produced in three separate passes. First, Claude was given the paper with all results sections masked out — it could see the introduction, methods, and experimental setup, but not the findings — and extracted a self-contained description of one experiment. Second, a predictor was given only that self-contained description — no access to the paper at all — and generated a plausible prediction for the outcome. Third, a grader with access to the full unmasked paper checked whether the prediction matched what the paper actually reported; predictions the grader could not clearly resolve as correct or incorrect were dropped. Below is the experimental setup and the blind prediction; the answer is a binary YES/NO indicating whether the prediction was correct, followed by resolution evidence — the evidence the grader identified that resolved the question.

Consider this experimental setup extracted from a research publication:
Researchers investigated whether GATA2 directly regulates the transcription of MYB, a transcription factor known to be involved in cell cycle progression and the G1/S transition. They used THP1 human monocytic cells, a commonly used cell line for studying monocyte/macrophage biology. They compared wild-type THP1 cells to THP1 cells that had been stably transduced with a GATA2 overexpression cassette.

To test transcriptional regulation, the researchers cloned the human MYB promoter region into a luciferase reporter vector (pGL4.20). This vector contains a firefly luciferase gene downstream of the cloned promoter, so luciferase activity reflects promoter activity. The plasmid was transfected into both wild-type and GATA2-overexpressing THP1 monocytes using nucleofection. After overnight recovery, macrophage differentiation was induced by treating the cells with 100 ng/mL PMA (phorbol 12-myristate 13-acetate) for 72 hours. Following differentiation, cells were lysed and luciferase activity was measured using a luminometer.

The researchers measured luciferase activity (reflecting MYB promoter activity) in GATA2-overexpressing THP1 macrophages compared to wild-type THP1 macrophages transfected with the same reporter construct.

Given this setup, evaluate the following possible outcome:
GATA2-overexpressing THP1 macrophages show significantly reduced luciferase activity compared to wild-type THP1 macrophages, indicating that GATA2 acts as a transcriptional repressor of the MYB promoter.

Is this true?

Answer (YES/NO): NO